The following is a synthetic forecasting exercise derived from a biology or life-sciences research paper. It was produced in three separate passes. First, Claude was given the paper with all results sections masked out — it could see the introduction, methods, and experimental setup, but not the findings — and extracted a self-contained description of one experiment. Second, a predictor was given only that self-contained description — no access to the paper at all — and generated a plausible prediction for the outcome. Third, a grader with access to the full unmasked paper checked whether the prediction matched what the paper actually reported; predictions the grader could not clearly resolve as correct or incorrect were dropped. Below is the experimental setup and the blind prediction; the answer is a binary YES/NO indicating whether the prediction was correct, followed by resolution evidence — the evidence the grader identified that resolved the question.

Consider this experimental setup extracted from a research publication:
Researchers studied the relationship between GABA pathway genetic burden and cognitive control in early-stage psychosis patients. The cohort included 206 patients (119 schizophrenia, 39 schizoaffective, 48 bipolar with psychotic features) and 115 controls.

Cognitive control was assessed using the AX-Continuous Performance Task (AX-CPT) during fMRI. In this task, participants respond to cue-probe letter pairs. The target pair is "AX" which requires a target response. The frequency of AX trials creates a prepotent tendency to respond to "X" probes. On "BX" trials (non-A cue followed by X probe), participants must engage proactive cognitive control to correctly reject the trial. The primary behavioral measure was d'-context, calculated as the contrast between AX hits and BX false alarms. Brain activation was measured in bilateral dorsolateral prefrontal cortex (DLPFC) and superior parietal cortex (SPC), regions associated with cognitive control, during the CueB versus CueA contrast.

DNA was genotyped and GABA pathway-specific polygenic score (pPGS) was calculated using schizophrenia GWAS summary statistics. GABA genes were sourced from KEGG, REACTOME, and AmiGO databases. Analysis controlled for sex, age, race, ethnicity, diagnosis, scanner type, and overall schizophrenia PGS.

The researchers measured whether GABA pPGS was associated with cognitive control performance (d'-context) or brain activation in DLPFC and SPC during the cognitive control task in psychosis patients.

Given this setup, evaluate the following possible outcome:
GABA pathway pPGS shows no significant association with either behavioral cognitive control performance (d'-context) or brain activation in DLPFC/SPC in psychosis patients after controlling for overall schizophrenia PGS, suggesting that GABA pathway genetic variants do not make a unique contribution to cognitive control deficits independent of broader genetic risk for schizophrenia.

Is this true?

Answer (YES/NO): YES